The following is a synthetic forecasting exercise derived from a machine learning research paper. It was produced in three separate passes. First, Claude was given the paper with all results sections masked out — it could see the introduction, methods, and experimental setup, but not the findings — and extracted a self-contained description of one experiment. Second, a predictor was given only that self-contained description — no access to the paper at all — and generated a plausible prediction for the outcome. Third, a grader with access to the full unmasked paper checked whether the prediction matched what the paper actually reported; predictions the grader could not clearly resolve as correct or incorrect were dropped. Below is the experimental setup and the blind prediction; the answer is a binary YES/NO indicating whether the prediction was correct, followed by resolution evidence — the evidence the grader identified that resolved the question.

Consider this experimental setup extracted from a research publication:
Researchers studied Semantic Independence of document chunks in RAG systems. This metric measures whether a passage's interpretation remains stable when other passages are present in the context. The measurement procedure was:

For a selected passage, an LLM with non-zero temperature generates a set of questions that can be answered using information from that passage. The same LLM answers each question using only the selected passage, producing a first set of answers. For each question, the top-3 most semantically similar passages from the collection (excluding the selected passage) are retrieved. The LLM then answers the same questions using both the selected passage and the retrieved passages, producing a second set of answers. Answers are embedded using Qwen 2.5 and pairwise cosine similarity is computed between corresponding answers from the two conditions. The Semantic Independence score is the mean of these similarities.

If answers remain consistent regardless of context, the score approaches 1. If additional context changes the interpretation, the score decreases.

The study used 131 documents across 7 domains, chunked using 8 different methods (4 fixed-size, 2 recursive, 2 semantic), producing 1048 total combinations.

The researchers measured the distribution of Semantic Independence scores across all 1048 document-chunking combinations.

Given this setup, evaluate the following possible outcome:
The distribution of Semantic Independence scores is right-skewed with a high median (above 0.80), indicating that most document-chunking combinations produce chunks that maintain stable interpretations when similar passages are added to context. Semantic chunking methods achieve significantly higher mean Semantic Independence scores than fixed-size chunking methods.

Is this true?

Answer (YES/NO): NO